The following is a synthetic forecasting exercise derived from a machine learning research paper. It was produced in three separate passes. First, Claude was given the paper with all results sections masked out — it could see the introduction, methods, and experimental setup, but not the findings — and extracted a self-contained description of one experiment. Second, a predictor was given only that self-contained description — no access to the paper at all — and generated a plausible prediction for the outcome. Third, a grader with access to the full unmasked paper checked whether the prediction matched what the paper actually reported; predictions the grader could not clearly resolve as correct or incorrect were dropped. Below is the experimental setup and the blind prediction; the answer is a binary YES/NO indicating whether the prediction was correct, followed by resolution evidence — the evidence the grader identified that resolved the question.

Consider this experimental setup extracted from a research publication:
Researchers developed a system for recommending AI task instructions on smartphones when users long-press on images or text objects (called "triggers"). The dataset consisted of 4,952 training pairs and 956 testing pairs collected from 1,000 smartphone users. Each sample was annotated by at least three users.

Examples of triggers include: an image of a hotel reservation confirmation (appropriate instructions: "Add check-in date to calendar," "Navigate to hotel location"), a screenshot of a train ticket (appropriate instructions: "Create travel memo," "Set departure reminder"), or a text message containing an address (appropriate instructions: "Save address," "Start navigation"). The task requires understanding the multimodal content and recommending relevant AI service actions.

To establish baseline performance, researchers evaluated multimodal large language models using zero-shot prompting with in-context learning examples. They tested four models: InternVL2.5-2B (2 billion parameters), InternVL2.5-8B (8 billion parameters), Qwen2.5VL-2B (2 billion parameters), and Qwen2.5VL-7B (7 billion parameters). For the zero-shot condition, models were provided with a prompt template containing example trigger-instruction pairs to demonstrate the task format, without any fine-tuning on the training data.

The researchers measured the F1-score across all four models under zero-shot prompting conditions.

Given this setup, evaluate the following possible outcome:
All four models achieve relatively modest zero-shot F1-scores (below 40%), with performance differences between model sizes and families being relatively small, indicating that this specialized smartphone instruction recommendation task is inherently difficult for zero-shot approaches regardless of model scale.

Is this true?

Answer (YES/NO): YES